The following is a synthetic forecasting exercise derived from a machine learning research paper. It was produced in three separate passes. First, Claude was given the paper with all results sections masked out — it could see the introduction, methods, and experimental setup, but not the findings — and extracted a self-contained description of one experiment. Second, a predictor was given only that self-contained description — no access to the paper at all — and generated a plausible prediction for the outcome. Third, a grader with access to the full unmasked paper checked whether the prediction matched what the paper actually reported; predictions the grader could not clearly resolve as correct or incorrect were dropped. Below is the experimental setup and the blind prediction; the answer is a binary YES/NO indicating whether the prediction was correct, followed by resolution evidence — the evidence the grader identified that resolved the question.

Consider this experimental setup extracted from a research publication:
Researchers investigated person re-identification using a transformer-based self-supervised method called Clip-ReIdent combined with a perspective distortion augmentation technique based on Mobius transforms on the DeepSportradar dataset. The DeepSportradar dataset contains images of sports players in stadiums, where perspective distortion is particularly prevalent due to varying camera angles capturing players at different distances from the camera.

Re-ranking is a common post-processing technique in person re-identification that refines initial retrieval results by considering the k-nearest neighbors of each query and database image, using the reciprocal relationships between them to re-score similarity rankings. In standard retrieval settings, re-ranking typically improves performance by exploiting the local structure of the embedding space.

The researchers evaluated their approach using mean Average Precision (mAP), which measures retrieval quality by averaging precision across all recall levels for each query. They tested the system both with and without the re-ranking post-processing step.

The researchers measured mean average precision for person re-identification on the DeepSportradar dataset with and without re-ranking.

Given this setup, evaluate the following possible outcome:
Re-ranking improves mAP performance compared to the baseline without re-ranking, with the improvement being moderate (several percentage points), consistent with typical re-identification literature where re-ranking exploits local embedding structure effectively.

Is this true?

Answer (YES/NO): NO